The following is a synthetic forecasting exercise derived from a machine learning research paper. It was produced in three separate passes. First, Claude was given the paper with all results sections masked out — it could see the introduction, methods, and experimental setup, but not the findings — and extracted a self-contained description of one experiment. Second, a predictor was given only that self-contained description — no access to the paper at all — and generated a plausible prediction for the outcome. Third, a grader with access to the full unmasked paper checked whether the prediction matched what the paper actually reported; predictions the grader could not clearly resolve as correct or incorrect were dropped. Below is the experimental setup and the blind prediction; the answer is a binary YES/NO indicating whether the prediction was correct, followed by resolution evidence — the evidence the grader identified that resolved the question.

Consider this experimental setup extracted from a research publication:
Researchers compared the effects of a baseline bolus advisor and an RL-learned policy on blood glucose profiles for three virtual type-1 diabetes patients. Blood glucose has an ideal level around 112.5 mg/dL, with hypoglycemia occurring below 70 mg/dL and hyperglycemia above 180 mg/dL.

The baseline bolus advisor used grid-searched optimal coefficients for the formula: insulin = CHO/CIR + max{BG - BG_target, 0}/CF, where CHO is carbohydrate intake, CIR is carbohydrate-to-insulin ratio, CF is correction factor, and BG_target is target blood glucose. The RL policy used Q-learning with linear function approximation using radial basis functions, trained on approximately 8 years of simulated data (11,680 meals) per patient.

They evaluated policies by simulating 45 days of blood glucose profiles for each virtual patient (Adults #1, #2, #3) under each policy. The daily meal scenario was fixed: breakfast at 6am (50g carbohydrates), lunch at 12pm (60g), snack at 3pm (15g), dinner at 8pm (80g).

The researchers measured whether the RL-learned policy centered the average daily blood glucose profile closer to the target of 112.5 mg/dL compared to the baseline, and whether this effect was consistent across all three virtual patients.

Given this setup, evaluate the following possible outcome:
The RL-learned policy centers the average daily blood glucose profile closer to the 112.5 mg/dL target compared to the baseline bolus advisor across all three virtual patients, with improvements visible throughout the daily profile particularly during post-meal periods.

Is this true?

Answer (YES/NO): NO